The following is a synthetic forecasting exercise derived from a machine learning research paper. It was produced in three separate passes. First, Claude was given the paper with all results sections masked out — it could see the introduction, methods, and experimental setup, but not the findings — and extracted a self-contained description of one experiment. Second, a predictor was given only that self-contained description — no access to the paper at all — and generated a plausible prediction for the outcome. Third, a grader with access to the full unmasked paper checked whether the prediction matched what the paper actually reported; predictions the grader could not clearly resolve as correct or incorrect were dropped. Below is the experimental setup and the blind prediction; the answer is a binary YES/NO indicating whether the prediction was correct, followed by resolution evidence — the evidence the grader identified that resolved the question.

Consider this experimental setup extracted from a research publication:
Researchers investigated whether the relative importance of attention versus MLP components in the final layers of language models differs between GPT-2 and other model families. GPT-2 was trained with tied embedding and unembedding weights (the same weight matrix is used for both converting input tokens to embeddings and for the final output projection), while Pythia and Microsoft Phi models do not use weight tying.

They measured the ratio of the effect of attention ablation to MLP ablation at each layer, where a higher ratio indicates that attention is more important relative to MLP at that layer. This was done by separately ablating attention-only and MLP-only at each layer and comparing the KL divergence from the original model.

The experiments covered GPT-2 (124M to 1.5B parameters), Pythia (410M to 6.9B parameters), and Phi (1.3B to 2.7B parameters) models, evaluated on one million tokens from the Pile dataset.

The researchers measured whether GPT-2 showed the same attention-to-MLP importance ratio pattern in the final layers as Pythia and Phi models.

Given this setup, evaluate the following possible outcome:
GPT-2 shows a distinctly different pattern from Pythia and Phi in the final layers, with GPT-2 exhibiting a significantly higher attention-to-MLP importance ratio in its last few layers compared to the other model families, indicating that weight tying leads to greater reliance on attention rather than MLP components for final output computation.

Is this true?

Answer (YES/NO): YES